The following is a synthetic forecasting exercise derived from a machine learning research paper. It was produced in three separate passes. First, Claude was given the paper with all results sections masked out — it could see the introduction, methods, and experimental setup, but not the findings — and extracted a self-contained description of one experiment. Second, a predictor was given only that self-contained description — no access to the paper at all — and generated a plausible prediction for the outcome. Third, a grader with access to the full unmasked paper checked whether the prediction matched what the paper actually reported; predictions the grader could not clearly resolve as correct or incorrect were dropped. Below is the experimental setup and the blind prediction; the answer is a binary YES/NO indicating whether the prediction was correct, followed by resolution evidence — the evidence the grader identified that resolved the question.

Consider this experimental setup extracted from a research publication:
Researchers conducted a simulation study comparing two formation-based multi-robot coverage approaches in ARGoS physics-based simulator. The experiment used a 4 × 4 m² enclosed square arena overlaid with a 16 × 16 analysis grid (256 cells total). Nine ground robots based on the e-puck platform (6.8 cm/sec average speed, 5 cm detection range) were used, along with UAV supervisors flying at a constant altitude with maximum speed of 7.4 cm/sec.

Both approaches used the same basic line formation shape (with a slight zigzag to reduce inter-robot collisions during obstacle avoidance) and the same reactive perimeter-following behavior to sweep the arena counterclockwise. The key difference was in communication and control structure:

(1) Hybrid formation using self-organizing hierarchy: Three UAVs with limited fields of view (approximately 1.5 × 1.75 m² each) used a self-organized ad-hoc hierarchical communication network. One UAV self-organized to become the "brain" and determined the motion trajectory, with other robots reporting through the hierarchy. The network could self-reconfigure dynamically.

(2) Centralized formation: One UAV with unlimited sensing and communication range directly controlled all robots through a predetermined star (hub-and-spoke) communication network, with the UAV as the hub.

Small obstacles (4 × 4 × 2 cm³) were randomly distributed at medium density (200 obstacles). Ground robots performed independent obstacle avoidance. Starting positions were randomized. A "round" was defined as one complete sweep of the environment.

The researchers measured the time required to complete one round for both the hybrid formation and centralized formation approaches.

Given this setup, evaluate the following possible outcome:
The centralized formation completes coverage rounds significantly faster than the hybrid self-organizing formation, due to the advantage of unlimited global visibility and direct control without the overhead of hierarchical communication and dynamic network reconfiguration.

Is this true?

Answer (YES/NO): NO